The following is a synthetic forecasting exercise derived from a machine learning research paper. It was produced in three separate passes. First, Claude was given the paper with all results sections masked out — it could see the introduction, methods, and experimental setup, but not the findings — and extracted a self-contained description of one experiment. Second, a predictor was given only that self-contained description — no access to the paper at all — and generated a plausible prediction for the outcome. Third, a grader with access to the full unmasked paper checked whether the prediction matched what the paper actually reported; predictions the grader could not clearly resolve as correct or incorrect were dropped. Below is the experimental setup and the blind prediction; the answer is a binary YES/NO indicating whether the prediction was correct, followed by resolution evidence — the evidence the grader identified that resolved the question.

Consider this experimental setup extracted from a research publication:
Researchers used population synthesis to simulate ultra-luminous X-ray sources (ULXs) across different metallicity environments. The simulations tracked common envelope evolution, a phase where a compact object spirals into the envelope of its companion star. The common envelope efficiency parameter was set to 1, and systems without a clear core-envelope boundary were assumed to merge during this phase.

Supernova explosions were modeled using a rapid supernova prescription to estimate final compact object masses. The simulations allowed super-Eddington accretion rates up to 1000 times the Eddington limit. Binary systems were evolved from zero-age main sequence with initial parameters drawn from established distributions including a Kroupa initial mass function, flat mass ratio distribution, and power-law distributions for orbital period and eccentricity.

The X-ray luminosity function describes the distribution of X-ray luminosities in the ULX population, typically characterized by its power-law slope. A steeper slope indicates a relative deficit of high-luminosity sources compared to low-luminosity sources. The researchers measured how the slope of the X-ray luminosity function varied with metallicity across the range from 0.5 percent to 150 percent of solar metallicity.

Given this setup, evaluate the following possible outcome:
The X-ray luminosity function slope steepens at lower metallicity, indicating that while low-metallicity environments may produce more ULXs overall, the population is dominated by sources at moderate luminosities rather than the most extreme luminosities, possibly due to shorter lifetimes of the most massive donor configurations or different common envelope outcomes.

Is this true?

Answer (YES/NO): NO